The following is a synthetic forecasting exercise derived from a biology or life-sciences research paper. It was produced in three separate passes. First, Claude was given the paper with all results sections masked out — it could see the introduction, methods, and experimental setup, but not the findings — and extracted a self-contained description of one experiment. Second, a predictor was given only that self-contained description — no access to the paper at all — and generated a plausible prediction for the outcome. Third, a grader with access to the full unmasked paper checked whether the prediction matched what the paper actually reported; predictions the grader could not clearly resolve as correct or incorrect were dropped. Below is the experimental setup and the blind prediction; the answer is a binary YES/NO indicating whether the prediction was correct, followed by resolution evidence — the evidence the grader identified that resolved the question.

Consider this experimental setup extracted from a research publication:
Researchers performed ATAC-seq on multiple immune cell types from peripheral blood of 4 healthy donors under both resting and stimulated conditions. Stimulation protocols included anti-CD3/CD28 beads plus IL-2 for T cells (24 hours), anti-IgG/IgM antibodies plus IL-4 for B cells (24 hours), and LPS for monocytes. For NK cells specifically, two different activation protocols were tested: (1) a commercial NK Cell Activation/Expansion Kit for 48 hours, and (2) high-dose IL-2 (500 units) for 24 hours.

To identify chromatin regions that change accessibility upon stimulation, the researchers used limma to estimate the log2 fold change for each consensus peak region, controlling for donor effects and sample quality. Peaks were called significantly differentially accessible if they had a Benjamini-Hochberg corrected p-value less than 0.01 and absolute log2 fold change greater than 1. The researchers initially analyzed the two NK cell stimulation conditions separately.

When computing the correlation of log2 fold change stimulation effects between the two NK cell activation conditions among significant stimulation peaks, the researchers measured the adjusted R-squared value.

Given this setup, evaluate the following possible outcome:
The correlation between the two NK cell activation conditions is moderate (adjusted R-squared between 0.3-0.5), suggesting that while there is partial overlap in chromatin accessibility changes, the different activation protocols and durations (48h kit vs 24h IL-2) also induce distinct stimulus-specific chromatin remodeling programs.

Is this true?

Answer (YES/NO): NO